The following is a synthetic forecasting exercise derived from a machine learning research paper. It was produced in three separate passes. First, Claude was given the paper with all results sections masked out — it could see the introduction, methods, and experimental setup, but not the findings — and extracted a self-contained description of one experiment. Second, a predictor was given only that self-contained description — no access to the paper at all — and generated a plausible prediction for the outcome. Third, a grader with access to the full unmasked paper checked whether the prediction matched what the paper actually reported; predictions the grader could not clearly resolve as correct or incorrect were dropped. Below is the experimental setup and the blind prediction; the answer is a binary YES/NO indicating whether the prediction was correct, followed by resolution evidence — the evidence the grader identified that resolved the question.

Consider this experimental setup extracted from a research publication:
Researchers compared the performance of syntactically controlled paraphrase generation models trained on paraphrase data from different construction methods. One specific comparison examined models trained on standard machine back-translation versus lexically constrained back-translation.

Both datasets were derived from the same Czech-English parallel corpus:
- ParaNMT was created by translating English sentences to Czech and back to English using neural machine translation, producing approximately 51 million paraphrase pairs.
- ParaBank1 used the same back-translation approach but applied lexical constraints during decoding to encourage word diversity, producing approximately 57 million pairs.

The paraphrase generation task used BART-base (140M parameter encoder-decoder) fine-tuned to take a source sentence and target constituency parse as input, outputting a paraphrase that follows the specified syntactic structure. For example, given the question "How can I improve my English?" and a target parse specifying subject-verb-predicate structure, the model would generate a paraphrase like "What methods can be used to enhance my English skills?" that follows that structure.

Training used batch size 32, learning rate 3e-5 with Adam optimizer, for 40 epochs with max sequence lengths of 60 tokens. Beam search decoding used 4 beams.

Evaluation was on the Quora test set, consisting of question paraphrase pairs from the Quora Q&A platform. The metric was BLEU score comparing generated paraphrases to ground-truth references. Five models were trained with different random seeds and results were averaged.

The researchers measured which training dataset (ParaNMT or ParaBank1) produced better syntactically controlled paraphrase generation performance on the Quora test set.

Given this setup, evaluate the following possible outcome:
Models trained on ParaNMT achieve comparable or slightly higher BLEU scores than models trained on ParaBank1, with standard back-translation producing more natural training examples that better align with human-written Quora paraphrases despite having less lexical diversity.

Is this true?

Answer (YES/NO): YES